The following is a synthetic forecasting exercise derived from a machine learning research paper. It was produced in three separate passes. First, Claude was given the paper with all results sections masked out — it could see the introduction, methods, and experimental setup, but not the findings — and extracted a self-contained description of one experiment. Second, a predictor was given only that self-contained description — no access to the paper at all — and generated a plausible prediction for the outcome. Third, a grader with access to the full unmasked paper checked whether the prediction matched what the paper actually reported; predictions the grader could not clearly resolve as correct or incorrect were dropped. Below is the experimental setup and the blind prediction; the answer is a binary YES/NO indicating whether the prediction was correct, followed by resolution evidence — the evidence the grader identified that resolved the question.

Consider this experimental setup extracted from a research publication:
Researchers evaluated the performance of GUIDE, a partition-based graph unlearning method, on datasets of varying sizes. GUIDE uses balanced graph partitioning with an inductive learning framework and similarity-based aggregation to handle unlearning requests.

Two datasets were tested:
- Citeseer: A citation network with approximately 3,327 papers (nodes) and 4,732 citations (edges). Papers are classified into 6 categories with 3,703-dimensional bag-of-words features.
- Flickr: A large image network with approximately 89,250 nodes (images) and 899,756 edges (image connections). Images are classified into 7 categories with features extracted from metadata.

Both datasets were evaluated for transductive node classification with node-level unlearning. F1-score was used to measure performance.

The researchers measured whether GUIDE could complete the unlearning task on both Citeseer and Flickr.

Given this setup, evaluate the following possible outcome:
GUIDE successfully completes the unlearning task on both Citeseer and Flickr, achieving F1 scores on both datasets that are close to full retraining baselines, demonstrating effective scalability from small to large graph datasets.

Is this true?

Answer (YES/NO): NO